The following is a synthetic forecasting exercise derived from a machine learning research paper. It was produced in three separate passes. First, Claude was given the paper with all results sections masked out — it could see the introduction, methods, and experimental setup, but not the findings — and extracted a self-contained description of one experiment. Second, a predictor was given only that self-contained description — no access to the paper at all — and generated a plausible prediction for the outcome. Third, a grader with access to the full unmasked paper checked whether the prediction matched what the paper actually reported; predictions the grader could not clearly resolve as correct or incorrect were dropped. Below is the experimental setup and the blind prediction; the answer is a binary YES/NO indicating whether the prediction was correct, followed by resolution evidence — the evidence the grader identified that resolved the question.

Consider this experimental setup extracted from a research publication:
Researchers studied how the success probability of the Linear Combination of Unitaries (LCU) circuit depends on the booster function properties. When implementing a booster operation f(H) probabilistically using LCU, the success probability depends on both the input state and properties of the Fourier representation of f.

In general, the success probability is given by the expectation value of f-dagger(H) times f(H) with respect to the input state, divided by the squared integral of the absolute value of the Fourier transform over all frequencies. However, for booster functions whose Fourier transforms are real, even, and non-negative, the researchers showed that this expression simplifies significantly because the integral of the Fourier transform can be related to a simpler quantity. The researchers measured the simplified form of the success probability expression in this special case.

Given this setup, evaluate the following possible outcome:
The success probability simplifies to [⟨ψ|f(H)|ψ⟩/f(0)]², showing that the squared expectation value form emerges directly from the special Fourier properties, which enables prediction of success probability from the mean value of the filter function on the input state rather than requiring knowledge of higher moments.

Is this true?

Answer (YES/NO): NO